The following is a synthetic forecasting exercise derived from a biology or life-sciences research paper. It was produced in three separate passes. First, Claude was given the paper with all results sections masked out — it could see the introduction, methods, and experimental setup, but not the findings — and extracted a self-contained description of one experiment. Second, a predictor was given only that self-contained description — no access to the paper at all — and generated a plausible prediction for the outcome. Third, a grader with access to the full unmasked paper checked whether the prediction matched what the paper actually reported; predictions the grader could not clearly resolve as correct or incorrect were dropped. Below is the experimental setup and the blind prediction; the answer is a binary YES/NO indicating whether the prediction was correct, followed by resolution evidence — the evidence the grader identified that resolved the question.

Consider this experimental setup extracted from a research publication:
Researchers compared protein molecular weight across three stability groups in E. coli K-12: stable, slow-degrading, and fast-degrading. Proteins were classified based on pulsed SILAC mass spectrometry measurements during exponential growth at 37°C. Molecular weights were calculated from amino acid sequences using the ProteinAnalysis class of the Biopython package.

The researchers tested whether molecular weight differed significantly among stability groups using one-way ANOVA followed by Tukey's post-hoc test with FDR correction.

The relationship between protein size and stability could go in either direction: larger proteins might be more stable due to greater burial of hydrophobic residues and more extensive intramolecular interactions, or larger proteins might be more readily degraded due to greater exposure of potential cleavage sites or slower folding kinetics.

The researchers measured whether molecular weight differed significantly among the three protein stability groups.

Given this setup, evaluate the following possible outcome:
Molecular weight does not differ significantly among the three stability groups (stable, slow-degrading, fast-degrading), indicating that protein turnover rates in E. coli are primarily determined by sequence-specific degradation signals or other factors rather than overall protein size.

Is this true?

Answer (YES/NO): NO